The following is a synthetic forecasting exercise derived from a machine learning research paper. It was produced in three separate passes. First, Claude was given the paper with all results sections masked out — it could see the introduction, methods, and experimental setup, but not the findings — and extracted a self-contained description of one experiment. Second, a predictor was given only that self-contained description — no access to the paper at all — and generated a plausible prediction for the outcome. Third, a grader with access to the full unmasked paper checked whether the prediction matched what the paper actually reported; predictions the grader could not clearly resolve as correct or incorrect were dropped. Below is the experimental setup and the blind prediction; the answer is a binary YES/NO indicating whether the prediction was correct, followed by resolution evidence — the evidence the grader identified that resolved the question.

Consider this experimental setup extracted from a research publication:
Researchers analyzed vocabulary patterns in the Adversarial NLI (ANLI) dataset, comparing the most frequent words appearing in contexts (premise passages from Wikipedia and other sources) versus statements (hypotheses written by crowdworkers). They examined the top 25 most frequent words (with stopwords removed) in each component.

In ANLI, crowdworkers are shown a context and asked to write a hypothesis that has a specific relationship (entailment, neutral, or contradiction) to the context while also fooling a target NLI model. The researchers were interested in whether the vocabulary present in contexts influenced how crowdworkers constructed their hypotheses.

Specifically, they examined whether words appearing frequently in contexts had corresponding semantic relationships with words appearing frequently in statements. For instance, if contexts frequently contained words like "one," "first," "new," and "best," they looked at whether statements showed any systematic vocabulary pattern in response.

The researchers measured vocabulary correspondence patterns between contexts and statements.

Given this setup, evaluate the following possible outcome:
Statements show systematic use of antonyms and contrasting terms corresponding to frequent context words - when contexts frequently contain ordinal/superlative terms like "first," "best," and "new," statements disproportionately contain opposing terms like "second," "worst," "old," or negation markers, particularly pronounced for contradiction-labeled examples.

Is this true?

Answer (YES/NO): NO